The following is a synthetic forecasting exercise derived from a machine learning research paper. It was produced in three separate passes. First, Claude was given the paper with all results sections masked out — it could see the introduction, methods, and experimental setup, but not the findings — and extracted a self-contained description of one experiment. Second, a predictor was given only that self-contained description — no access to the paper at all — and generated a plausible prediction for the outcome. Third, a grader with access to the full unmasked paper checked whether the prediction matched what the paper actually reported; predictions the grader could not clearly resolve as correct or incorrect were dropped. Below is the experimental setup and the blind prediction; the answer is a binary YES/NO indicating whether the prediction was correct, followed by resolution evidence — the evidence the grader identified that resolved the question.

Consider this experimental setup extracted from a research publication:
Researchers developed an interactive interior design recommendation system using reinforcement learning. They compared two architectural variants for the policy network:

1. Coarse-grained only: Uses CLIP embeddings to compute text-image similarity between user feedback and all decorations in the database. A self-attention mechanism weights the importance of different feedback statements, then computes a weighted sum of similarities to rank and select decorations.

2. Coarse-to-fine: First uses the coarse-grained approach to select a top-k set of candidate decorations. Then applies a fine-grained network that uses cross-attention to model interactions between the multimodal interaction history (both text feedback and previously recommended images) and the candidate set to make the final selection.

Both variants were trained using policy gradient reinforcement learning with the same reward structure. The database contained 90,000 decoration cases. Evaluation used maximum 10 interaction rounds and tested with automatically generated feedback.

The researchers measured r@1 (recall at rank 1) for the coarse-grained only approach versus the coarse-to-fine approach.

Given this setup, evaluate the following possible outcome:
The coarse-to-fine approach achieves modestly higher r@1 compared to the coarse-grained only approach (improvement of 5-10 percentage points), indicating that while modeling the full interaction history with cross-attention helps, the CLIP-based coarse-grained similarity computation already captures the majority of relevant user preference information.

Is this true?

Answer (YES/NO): NO